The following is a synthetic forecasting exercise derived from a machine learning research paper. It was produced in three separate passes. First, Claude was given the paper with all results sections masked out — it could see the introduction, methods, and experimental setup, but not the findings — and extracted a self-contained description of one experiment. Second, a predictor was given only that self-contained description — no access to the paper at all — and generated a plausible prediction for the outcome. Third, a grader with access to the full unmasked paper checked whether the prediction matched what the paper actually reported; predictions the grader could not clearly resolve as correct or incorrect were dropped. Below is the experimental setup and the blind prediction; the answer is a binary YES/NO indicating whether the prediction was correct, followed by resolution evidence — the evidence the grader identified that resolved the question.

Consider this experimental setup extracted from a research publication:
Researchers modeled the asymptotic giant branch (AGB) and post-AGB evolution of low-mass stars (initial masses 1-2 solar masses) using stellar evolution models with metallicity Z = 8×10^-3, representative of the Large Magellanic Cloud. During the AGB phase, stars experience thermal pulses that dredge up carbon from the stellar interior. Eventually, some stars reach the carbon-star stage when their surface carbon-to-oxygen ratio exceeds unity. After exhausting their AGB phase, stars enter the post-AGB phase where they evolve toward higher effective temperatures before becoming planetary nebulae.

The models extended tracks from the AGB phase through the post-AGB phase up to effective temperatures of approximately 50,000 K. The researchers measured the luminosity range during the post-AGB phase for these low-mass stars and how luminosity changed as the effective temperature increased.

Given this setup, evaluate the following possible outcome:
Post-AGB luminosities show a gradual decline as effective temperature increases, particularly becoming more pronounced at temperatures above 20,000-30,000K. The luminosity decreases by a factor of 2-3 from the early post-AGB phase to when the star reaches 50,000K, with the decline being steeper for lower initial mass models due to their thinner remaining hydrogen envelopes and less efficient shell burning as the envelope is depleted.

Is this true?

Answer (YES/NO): NO